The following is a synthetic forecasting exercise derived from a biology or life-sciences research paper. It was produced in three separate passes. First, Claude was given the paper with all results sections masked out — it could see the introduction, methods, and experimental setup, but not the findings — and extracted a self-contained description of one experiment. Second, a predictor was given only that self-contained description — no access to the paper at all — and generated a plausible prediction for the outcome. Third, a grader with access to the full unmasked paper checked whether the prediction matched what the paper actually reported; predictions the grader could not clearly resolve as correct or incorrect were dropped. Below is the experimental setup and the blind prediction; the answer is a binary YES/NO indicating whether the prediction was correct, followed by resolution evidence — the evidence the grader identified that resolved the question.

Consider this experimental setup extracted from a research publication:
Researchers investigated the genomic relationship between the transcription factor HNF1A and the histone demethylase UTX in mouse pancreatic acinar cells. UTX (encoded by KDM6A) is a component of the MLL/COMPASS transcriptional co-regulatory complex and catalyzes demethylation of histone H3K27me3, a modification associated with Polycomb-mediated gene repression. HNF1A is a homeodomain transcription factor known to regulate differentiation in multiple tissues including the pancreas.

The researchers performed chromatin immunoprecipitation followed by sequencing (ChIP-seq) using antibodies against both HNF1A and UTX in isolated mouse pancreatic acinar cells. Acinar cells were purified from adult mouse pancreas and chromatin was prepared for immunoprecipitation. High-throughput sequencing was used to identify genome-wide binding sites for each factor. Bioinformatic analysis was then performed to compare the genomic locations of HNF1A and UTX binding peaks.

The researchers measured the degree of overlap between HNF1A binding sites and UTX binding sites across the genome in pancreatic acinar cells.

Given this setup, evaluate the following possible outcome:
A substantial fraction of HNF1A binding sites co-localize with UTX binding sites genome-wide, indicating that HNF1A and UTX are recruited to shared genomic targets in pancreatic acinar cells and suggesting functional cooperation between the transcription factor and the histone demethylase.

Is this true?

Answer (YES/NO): YES